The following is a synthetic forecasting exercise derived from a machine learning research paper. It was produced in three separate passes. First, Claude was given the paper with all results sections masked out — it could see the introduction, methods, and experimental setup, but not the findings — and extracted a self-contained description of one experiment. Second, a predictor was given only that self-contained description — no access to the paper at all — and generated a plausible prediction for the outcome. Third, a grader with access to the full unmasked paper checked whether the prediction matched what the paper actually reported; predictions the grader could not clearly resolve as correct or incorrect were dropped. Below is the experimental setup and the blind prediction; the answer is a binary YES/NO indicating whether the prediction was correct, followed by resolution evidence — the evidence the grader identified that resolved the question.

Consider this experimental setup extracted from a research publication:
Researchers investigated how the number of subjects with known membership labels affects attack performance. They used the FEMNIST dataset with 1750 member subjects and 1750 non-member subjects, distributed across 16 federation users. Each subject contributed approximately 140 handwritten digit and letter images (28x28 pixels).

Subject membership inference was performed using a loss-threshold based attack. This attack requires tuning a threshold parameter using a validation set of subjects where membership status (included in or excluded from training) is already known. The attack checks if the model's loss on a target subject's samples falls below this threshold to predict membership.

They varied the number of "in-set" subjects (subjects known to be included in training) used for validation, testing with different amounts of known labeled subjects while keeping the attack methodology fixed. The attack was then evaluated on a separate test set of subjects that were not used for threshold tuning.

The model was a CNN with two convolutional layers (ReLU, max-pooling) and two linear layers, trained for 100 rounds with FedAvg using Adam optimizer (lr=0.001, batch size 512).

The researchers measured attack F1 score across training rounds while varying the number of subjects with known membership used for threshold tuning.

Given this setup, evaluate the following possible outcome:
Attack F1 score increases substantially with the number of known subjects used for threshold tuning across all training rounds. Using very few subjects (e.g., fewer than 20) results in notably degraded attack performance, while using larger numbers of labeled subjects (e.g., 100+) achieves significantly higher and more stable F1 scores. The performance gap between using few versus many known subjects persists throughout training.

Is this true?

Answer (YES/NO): NO